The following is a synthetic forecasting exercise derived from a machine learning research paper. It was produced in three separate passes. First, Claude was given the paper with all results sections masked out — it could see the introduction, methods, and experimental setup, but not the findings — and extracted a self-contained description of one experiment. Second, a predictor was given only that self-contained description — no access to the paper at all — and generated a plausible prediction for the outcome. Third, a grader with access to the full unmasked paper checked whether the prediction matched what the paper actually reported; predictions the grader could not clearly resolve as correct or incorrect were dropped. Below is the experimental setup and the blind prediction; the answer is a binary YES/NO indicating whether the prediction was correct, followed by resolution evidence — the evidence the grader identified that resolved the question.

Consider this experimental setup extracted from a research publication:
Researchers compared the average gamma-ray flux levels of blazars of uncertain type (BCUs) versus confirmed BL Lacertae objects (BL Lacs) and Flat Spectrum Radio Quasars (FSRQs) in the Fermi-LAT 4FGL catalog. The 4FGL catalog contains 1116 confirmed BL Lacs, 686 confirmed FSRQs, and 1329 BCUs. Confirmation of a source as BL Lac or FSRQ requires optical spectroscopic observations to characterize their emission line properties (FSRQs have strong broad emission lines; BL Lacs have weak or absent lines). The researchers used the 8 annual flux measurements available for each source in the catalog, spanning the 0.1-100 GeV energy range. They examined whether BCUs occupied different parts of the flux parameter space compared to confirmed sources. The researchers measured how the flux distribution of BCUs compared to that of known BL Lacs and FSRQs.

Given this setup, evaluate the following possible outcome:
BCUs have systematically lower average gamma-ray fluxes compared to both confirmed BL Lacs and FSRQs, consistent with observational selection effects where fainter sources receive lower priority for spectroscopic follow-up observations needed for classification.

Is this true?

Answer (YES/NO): YES